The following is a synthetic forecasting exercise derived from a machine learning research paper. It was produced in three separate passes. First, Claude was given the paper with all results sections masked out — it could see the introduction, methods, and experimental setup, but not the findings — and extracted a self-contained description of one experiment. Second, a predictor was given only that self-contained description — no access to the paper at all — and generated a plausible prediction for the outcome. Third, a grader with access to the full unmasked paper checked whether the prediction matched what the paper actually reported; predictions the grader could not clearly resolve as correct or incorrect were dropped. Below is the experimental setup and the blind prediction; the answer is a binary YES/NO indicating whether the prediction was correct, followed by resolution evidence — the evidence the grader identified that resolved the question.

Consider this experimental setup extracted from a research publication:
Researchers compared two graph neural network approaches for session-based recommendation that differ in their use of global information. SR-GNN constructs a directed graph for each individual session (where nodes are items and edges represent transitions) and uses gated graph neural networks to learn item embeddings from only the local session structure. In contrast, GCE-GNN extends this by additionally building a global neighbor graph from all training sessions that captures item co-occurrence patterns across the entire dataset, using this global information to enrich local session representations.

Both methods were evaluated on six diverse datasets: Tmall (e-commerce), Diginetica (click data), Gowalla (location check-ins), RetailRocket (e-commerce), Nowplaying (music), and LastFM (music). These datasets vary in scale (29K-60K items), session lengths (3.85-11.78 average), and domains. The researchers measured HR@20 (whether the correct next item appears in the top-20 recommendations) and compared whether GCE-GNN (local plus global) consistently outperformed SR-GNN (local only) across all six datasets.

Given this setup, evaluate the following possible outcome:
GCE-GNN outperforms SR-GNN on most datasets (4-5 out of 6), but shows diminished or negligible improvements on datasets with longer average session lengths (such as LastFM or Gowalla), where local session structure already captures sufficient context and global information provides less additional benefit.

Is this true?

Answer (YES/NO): NO